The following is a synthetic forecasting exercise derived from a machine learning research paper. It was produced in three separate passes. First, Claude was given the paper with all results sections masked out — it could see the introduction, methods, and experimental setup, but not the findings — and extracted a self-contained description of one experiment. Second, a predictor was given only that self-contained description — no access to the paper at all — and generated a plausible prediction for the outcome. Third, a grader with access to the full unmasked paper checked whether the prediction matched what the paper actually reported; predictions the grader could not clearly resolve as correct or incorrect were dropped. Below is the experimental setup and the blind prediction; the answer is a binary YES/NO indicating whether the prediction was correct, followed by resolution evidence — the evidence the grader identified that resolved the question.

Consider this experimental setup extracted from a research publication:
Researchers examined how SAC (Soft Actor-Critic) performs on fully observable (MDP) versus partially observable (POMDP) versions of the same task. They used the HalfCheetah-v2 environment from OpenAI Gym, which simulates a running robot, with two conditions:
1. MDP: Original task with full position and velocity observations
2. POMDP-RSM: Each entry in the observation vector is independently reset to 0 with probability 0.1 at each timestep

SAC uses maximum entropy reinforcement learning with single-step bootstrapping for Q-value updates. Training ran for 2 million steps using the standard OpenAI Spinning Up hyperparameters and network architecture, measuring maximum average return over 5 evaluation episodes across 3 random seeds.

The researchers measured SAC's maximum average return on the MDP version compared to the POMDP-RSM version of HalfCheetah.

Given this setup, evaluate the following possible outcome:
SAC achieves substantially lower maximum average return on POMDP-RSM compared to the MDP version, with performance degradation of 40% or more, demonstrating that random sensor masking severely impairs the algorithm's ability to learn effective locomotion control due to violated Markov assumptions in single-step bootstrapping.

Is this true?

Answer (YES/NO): YES